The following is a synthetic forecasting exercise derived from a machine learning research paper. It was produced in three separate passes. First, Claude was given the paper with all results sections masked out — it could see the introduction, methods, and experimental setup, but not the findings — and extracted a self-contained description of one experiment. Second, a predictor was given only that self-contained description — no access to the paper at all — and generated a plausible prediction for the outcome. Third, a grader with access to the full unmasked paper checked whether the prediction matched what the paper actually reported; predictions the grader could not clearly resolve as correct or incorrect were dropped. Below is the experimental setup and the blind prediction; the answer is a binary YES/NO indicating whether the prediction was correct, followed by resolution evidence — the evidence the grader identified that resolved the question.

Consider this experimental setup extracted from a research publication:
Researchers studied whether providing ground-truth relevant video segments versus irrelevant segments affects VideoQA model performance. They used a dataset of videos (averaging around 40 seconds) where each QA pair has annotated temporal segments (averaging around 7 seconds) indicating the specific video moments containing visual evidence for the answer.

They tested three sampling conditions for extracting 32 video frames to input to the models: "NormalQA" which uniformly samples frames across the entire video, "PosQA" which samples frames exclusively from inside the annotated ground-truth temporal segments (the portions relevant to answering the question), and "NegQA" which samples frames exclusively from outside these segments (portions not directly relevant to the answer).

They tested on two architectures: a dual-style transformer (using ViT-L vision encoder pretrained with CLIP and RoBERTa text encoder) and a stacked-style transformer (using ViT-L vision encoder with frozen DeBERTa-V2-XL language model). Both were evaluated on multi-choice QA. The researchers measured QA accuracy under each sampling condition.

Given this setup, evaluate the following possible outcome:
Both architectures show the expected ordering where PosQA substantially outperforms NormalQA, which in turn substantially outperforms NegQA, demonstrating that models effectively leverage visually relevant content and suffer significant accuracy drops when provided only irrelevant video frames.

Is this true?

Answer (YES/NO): NO